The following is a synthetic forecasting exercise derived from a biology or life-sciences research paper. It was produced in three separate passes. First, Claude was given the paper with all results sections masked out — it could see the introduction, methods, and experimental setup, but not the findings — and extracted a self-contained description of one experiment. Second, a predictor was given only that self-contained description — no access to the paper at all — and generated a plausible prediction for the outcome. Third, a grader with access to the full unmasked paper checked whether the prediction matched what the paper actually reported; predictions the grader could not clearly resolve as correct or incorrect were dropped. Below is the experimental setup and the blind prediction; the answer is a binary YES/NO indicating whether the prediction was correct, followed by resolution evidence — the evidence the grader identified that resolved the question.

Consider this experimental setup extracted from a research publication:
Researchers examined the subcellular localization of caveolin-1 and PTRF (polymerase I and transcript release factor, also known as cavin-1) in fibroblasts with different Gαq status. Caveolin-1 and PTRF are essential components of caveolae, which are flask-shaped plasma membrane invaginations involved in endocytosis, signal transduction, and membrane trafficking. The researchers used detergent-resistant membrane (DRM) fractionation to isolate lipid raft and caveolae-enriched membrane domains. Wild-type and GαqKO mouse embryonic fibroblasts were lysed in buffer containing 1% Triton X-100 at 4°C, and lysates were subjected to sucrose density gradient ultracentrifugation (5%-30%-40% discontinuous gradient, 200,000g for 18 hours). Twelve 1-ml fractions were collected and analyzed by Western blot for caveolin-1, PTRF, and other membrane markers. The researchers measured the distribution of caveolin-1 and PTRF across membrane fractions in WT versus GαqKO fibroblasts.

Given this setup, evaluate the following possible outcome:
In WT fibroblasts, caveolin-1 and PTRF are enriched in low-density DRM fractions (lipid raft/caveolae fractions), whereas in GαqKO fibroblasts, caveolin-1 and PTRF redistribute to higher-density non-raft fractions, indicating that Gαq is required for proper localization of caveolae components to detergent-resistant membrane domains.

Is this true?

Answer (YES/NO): NO